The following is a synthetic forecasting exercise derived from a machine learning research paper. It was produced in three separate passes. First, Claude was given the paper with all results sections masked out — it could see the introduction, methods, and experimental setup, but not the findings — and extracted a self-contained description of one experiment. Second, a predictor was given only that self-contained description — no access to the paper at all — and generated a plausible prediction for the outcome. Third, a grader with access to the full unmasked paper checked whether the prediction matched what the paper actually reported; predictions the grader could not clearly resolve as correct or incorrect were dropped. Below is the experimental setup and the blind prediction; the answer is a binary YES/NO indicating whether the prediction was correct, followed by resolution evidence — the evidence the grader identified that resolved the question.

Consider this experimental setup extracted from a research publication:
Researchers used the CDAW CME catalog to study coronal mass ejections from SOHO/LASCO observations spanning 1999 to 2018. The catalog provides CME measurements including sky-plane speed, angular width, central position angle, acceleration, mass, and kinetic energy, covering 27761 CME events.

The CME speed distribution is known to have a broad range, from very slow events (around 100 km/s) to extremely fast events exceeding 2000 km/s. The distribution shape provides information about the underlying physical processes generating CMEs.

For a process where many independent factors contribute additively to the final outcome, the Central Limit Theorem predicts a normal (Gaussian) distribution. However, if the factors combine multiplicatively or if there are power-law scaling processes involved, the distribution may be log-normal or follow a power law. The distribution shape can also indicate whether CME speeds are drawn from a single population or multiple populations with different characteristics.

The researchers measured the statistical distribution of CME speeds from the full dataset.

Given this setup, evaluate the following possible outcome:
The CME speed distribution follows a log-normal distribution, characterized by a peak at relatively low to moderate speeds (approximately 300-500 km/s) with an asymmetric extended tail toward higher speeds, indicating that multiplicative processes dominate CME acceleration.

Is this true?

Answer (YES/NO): YES